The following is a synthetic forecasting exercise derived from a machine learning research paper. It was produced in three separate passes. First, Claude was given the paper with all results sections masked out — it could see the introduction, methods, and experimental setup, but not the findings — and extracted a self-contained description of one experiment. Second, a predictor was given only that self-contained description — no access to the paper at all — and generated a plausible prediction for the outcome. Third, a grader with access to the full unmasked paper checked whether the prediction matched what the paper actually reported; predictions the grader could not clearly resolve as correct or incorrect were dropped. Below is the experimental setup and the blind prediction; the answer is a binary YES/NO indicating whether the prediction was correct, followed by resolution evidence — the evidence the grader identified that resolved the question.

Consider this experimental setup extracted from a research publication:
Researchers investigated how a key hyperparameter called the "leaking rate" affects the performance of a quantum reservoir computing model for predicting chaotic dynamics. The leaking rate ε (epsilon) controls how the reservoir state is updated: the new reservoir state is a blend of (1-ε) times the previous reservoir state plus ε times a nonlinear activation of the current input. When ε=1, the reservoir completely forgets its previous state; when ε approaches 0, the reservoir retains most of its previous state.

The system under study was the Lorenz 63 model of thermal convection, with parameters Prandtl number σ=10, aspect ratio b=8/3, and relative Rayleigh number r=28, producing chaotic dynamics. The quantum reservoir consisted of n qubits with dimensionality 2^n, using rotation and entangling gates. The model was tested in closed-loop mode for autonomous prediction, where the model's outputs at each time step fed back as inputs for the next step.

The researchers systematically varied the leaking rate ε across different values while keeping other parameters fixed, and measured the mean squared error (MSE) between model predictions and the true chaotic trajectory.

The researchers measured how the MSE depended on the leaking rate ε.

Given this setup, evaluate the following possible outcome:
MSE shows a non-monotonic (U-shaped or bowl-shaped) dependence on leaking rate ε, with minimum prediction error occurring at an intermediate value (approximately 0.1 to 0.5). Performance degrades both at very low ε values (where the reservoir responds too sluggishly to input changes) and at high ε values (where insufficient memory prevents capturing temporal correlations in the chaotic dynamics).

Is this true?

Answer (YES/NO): NO